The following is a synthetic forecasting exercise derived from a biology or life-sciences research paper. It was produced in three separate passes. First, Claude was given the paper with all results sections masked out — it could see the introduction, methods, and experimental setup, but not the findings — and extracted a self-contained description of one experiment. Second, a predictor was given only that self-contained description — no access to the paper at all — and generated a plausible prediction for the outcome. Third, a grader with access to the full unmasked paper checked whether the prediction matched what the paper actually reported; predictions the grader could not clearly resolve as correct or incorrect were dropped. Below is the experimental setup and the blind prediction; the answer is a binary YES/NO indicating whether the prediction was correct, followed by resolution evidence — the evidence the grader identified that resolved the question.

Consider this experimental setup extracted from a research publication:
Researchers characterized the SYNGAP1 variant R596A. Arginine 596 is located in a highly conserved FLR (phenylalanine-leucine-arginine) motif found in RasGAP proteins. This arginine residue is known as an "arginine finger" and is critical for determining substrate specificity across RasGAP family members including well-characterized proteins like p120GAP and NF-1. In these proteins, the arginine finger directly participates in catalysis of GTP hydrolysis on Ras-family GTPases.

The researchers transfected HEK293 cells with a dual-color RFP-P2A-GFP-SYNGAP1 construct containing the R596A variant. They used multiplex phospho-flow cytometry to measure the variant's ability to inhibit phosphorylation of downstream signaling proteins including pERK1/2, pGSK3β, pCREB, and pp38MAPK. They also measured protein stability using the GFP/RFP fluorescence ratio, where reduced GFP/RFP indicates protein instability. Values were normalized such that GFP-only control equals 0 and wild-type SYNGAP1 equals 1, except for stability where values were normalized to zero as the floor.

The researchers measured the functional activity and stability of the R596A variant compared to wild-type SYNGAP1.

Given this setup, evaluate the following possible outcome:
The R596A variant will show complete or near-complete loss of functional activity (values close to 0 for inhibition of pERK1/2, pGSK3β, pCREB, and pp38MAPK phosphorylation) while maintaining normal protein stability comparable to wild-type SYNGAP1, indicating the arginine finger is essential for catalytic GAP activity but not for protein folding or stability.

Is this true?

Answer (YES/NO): NO